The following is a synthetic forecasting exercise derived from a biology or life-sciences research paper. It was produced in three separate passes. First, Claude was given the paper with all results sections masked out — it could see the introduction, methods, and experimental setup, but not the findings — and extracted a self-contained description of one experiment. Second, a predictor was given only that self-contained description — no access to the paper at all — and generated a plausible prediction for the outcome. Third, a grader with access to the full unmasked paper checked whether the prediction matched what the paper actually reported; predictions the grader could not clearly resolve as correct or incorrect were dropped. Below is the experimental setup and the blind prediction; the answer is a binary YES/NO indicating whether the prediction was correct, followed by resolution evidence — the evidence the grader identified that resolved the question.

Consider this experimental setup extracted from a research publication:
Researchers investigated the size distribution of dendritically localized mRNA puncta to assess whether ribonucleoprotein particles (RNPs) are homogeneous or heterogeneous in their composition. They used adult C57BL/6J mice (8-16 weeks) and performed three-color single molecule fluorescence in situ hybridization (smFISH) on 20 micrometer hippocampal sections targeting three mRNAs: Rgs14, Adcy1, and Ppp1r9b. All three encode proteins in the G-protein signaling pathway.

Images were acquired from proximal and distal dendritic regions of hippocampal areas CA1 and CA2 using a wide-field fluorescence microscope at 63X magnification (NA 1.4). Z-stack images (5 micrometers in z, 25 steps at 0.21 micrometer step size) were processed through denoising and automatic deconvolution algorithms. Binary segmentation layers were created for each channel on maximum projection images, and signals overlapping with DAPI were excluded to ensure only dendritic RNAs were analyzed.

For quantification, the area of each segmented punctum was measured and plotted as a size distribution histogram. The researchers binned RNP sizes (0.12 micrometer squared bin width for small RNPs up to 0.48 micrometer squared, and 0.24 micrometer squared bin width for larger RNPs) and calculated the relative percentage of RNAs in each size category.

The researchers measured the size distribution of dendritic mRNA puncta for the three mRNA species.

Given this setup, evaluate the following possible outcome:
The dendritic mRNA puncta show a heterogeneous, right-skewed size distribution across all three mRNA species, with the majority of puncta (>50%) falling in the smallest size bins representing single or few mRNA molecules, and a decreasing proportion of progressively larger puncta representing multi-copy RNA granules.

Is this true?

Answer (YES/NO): NO